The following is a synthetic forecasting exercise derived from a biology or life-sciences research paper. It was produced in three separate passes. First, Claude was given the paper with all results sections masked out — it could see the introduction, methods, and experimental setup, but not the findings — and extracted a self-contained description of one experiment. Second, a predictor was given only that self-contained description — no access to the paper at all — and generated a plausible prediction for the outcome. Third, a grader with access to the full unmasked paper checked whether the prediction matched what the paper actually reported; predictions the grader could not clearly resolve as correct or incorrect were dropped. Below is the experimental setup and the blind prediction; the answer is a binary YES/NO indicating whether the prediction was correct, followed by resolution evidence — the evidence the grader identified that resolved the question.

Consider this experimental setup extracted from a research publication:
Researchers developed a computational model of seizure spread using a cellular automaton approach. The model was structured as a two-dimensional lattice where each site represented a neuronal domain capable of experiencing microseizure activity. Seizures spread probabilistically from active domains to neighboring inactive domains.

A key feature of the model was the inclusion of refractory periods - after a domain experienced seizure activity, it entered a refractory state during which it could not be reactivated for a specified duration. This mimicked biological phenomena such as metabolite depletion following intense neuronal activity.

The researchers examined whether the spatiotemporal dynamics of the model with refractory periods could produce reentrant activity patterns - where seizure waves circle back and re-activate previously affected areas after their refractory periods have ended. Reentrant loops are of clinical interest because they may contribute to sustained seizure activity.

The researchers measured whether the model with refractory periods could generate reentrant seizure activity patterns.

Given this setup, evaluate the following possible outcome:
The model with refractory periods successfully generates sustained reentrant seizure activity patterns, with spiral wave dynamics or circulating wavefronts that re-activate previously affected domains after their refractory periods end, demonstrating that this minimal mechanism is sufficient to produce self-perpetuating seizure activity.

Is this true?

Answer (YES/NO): YES